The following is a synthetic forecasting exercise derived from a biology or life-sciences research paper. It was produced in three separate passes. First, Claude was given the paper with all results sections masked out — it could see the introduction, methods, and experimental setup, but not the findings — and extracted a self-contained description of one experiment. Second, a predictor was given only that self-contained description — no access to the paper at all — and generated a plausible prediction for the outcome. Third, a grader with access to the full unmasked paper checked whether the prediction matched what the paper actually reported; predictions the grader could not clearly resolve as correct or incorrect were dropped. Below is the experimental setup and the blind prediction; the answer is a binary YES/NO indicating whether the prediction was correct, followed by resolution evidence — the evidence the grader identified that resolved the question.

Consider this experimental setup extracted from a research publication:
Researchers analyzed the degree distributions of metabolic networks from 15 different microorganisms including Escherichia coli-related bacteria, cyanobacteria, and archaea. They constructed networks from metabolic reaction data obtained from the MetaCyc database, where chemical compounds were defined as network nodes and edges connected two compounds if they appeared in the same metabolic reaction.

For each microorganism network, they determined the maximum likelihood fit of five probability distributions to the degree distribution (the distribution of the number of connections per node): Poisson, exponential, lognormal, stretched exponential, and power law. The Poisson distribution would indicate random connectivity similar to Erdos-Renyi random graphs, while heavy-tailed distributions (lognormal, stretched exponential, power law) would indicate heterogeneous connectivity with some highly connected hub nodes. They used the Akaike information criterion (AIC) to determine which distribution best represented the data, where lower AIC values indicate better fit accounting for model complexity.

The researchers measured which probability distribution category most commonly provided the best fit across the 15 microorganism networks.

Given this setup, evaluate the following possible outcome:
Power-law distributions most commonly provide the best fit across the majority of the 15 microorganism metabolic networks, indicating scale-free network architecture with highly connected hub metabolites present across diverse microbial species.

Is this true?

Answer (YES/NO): NO